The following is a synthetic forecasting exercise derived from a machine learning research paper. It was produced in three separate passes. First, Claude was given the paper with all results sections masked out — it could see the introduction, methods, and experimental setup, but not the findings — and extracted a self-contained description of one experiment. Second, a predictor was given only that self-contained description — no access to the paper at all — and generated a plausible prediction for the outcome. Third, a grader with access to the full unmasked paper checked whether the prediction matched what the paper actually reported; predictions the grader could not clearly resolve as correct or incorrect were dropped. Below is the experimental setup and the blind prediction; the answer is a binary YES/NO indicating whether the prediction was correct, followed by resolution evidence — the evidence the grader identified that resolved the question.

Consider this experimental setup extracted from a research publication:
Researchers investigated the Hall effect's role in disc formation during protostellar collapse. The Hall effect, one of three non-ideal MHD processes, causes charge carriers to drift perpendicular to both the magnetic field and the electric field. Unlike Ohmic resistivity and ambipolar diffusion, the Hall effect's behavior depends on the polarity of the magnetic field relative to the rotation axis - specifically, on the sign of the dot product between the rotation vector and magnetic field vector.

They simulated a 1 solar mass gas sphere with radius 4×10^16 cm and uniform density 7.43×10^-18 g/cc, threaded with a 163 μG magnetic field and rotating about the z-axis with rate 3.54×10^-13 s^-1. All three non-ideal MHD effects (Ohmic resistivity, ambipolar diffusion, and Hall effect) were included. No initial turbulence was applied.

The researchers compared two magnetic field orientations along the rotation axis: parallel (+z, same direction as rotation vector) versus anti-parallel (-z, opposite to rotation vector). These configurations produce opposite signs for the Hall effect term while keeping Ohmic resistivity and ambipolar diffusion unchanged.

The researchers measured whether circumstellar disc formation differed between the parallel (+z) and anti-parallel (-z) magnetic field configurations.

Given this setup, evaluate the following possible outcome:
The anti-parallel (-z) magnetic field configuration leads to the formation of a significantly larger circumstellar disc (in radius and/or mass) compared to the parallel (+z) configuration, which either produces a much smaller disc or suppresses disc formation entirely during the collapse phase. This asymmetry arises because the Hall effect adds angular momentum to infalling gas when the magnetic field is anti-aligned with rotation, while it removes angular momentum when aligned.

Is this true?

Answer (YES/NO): YES